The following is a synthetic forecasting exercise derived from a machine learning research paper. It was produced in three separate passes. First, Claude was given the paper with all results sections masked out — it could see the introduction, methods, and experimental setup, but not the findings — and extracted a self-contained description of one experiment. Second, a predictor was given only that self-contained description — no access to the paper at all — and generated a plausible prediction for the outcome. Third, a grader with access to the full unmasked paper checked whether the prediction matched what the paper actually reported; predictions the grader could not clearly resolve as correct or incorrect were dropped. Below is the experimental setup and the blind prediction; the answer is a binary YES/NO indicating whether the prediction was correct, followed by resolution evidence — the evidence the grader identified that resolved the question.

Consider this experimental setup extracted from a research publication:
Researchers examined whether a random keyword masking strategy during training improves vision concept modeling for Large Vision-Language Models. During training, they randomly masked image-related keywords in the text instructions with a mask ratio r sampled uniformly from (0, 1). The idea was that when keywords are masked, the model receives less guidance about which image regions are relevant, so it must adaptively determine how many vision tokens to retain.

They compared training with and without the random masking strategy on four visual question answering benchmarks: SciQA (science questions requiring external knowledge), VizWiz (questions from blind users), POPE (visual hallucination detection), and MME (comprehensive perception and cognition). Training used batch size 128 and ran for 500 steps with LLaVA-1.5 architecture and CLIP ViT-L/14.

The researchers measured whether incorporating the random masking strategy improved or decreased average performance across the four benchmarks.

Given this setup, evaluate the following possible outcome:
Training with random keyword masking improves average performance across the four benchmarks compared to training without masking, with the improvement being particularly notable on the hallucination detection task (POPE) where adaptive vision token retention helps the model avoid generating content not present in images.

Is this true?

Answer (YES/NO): NO